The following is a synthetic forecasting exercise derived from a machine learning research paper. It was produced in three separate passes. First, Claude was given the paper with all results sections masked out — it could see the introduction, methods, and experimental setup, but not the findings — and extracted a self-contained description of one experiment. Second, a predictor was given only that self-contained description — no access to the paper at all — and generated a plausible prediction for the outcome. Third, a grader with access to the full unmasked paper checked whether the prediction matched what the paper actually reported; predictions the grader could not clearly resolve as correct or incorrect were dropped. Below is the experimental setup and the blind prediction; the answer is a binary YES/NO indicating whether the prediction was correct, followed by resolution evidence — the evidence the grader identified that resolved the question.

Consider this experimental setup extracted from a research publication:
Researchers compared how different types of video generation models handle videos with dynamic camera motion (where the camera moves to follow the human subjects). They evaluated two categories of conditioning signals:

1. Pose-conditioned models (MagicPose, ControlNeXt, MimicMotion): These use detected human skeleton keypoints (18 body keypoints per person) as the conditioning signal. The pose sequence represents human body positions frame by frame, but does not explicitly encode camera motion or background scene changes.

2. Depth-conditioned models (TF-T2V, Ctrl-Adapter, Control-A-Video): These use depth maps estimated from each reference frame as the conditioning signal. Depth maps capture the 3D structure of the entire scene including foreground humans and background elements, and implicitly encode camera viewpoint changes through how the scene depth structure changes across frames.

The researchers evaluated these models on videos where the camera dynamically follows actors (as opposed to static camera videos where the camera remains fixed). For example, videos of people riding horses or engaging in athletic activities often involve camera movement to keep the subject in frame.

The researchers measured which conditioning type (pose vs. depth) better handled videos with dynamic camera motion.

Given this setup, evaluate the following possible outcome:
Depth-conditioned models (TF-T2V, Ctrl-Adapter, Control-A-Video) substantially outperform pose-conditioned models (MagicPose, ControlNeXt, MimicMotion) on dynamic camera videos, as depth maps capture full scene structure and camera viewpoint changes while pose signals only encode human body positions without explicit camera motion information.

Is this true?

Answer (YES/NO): NO